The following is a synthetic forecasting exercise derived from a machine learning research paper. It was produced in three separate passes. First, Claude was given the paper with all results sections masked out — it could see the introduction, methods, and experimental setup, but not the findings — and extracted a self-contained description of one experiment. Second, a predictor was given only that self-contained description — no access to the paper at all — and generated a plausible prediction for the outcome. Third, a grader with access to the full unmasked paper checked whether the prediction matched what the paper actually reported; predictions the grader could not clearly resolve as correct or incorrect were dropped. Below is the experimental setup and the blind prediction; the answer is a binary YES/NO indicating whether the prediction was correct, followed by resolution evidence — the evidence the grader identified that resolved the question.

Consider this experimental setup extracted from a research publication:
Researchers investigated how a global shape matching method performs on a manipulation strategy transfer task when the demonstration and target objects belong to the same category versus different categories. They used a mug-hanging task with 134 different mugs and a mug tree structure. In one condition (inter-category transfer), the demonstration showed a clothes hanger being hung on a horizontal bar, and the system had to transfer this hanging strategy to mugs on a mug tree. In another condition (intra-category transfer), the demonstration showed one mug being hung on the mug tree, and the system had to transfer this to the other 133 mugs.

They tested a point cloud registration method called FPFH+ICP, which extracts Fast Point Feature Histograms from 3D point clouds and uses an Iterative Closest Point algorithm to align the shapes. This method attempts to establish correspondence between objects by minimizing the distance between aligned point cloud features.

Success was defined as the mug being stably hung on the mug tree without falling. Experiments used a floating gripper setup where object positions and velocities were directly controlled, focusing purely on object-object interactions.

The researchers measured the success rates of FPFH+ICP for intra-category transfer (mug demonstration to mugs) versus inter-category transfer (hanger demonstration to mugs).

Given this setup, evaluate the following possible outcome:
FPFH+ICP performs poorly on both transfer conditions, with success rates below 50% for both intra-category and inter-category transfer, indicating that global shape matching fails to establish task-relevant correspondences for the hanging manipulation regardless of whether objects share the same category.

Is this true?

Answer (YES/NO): YES